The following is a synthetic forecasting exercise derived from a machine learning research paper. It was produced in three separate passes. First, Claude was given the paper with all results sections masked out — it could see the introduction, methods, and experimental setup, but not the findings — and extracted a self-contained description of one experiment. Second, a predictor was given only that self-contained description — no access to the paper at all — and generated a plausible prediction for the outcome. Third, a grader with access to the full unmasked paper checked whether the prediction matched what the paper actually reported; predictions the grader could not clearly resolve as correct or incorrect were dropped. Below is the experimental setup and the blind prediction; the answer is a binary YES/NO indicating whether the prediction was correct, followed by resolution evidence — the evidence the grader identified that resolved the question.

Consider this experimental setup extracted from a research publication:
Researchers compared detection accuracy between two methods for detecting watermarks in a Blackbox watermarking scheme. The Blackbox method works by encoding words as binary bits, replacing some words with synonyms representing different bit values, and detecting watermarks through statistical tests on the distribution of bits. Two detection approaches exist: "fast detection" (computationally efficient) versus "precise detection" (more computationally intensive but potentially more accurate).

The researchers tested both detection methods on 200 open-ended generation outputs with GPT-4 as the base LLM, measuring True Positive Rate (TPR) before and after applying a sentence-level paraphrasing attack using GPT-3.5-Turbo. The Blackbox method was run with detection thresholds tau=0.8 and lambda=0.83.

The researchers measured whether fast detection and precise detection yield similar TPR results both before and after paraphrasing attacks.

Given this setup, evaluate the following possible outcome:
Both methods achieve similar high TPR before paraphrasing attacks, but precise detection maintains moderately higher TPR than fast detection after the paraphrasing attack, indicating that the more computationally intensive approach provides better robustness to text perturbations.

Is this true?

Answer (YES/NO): NO